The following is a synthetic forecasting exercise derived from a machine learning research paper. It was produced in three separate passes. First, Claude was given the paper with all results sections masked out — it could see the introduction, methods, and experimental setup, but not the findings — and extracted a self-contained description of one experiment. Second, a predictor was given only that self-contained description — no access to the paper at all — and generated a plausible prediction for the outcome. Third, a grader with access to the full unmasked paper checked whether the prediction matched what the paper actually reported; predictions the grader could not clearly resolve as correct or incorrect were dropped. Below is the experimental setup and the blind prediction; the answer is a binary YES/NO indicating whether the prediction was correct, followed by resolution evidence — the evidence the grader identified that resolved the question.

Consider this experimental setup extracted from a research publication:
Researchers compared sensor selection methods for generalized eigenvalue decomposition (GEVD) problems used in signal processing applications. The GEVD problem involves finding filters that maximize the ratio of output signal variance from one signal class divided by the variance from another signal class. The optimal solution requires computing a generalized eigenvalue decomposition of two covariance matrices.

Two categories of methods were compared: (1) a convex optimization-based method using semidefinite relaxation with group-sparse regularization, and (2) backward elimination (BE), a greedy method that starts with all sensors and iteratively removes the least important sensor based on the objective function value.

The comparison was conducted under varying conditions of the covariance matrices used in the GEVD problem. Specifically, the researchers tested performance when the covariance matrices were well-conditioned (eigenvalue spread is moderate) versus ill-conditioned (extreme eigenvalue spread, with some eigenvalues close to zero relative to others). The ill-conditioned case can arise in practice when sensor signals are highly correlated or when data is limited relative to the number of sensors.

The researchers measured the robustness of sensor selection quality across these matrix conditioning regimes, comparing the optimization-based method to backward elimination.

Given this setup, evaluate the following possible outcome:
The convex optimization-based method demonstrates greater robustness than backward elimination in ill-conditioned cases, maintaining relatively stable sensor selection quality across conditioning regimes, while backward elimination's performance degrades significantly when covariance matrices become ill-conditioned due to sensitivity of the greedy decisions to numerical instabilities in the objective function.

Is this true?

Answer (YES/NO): YES